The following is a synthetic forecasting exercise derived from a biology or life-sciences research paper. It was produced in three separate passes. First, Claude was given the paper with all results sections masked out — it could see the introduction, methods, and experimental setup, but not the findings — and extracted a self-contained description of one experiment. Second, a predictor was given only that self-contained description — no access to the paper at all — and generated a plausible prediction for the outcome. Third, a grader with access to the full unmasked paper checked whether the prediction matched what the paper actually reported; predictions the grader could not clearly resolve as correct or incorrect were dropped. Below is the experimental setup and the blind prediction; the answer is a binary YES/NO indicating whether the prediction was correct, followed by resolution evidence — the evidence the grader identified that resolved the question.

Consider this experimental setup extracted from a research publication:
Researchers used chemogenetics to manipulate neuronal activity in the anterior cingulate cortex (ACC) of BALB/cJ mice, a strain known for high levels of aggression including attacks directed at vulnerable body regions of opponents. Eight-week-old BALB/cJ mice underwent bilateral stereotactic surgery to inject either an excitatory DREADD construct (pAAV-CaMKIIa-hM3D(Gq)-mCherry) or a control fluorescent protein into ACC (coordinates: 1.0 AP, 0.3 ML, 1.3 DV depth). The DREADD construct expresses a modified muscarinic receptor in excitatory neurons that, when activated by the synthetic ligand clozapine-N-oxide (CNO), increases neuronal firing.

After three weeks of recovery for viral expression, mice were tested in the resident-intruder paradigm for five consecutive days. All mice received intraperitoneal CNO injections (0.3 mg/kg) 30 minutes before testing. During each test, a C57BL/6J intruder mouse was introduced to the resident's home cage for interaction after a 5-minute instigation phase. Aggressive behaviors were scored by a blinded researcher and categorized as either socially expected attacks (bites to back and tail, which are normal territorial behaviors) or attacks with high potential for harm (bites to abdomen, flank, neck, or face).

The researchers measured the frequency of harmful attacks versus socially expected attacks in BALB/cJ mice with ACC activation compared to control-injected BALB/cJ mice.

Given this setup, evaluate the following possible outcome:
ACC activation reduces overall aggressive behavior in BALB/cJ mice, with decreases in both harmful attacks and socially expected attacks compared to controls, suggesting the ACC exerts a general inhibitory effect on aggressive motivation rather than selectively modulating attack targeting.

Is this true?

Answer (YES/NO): NO